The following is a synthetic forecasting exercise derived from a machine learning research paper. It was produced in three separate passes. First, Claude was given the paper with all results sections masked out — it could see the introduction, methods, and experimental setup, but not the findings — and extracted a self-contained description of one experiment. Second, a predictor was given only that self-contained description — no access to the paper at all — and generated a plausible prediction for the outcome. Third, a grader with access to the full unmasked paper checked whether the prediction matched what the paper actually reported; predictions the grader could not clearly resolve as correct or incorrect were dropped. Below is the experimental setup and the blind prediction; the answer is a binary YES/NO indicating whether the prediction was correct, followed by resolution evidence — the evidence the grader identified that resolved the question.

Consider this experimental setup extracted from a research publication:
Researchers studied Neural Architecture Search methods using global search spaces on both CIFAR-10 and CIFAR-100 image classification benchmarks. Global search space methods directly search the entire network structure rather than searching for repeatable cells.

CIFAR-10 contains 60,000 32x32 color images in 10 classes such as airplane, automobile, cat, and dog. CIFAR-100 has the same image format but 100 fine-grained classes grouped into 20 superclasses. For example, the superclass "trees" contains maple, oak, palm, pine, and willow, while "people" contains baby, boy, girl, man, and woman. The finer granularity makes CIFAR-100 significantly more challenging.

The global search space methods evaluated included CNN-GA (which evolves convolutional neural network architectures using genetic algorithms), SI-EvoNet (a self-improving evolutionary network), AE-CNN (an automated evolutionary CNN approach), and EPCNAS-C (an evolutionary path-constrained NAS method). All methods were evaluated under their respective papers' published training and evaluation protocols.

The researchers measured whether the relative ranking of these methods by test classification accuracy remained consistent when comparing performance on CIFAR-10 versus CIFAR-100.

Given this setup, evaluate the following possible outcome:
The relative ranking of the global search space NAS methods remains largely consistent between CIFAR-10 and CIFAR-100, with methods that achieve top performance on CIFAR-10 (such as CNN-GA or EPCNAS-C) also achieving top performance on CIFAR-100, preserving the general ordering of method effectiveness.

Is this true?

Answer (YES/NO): NO